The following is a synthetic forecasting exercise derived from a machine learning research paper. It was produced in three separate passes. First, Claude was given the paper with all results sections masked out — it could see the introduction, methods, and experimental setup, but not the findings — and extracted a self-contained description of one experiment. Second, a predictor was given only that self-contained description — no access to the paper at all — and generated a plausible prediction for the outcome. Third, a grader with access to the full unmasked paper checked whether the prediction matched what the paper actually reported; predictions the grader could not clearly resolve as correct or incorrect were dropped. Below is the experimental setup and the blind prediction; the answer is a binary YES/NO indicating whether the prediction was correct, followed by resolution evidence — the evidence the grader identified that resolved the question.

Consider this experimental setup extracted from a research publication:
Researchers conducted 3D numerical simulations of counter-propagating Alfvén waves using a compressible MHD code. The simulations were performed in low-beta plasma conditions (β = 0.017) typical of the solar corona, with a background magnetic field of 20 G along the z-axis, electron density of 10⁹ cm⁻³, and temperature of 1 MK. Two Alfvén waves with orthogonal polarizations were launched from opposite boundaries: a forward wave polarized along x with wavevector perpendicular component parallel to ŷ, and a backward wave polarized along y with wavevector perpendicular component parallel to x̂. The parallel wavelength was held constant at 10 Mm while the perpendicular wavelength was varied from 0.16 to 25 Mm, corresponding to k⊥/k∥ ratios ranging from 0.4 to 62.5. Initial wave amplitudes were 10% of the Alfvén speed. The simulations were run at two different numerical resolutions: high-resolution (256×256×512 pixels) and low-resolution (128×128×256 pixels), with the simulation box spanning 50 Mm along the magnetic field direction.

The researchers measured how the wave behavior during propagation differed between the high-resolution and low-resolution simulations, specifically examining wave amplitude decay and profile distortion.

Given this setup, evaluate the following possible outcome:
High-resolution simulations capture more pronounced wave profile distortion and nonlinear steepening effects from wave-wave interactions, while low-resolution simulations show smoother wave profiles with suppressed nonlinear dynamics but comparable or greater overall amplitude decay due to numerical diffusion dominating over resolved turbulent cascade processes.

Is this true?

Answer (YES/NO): NO